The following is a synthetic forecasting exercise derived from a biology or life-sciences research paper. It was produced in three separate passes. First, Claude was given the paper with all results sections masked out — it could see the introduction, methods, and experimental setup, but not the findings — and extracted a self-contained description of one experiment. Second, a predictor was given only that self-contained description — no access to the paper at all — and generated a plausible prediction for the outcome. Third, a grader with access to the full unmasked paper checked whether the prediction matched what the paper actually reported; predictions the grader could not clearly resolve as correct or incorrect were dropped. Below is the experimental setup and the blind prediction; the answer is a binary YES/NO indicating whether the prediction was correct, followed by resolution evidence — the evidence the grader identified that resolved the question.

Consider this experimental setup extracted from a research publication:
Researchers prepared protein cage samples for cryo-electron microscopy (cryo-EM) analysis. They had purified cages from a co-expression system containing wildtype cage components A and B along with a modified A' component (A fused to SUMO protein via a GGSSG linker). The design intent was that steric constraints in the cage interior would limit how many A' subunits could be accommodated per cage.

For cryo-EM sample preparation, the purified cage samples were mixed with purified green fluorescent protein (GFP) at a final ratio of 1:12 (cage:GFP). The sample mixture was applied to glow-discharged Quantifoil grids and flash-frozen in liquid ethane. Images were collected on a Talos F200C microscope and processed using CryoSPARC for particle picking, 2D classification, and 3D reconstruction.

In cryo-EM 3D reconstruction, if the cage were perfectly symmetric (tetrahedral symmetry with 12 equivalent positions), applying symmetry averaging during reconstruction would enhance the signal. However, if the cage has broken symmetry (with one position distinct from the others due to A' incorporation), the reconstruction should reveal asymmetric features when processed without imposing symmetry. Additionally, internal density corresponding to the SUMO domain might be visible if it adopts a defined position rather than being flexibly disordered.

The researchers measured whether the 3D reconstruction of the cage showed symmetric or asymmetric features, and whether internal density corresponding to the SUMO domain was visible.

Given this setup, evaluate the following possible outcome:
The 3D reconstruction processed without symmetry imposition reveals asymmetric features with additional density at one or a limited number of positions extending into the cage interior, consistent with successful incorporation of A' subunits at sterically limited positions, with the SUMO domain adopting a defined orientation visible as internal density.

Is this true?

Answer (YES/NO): NO